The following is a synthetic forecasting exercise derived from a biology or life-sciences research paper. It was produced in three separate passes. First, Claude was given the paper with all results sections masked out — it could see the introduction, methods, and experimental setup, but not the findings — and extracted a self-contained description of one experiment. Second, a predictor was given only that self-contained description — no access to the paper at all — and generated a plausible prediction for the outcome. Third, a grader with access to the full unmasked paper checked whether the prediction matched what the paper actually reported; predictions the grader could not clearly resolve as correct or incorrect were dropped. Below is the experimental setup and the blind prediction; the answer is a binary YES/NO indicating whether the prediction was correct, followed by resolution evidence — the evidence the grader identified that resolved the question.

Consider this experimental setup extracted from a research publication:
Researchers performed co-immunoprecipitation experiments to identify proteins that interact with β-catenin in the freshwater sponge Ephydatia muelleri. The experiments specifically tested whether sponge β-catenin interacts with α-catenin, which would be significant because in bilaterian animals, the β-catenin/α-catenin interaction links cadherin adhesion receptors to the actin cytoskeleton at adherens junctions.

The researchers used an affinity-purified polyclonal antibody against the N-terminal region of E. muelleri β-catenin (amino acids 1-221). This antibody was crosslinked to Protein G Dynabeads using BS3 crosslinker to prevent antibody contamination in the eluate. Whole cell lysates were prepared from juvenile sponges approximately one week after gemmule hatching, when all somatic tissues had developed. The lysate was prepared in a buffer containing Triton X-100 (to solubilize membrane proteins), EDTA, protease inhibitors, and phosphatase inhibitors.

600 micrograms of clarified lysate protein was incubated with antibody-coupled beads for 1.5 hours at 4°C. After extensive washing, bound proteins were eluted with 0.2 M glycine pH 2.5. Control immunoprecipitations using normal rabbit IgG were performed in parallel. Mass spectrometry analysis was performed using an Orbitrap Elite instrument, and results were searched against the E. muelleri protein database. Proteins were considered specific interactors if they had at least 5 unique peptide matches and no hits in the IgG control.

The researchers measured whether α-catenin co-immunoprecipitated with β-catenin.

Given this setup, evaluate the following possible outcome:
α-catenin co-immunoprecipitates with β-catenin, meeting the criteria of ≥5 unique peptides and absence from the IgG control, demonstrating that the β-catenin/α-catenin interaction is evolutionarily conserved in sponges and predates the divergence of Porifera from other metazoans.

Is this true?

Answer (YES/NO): YES